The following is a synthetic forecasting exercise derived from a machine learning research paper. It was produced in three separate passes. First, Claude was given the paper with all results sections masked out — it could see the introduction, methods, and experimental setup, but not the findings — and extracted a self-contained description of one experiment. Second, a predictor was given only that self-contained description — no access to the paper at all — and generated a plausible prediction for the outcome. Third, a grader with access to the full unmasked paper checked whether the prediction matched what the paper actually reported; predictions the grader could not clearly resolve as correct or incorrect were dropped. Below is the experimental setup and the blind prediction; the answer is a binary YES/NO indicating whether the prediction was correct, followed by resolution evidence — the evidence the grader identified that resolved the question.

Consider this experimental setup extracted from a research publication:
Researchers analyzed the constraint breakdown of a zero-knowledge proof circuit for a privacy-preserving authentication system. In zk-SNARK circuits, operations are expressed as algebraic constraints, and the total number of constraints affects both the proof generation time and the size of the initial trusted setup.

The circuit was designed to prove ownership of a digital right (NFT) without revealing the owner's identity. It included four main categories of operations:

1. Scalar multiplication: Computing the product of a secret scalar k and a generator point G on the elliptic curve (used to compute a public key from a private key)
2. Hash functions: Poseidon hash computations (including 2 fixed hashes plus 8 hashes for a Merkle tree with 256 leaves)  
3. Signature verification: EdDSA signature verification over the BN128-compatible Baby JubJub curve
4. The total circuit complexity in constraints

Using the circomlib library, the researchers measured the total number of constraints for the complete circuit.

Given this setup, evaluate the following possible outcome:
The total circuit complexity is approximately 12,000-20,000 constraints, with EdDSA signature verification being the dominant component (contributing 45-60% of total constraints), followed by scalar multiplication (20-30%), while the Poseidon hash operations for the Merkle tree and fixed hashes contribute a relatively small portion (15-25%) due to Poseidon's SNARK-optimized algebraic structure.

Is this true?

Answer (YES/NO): NO